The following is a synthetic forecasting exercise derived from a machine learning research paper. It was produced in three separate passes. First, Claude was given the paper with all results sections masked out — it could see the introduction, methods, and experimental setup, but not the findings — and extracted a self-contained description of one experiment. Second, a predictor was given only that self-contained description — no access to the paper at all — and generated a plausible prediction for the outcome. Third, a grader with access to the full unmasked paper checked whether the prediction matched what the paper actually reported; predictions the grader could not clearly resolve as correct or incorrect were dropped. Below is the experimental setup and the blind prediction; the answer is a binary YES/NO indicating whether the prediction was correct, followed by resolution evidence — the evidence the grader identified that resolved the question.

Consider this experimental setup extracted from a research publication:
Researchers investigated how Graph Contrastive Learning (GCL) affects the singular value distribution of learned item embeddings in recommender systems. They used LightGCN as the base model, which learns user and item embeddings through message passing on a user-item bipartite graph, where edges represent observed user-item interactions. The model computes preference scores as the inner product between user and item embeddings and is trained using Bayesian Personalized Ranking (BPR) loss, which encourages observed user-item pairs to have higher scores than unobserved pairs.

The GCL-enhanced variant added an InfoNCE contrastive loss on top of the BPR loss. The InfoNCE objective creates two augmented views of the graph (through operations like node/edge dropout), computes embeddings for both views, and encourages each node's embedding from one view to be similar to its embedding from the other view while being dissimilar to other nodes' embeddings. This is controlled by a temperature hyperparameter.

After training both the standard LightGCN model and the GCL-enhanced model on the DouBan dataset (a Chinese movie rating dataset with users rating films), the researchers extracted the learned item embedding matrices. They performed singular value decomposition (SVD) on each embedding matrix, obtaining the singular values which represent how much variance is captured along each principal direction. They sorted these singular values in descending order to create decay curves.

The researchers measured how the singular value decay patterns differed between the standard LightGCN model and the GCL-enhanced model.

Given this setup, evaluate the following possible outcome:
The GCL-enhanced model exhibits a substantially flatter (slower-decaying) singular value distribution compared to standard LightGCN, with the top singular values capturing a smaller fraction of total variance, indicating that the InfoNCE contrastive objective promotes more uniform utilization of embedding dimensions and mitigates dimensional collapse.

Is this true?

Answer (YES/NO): YES